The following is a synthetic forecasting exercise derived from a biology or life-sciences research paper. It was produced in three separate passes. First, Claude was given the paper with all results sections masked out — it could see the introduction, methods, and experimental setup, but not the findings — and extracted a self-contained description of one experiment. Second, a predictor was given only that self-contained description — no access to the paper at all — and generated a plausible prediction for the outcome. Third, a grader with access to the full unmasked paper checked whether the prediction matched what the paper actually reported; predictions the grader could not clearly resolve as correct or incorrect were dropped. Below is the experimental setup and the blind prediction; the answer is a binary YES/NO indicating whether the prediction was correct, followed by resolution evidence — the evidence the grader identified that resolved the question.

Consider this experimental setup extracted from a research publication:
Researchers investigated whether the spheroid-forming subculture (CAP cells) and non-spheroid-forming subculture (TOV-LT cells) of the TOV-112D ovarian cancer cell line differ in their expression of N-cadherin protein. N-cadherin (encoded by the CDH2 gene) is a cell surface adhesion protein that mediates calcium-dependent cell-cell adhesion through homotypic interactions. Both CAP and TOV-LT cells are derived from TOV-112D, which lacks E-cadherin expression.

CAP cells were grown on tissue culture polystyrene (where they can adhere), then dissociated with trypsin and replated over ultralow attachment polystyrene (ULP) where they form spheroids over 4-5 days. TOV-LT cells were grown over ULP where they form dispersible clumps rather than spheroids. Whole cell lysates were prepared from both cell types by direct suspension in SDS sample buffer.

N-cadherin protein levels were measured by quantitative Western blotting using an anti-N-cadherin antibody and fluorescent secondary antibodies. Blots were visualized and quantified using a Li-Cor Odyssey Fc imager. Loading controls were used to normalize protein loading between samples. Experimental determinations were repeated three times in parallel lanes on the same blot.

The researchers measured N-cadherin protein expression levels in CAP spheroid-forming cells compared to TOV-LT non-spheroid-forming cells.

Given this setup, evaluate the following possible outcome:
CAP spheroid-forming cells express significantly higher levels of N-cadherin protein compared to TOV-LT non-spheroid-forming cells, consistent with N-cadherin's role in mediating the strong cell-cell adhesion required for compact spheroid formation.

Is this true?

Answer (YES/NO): YES